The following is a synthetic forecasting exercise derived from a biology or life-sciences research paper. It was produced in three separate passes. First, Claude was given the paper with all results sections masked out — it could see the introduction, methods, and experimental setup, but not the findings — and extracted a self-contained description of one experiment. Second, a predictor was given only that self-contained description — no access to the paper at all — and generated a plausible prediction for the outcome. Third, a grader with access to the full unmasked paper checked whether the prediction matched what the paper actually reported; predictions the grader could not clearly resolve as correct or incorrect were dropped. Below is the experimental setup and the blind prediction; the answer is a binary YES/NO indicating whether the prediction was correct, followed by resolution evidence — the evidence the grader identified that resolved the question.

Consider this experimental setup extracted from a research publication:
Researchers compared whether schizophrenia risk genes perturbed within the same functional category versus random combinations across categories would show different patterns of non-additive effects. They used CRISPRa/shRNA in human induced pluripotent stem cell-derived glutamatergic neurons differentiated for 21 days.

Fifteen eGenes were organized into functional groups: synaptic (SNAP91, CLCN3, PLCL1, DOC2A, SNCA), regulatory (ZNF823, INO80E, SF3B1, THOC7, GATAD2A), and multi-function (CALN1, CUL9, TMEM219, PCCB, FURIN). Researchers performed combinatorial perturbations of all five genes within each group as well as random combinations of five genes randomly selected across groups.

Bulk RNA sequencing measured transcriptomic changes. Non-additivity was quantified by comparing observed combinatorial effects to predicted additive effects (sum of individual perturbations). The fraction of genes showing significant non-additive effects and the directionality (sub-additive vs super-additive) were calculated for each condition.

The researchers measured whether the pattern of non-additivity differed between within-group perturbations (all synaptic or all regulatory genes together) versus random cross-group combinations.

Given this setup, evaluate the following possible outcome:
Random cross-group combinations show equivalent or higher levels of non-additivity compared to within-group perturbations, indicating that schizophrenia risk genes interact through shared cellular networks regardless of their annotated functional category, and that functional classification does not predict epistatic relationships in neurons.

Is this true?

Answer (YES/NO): NO